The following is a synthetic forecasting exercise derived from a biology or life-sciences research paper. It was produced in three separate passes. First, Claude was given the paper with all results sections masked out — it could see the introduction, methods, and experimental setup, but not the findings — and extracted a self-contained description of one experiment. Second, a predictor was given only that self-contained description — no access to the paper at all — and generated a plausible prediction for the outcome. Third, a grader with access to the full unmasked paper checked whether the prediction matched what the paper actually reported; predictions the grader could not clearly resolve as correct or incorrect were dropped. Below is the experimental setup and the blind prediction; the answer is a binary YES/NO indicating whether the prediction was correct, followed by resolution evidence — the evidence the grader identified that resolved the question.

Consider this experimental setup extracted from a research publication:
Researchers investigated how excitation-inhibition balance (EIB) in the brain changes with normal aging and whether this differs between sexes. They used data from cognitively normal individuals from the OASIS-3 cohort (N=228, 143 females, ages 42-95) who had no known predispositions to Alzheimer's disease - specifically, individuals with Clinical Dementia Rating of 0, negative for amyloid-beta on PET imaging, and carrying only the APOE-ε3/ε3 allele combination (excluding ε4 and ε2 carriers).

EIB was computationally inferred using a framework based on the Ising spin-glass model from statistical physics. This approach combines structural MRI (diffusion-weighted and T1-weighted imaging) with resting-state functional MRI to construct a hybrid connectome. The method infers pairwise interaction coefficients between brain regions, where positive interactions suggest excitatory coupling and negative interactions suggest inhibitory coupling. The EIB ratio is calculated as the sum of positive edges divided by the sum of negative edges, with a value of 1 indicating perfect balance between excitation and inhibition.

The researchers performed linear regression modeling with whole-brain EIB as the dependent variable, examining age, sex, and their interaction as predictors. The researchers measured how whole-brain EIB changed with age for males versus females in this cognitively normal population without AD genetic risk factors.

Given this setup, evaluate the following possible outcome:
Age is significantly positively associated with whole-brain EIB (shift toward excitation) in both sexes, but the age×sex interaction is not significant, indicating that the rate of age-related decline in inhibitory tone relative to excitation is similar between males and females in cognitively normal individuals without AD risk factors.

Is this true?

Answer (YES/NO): NO